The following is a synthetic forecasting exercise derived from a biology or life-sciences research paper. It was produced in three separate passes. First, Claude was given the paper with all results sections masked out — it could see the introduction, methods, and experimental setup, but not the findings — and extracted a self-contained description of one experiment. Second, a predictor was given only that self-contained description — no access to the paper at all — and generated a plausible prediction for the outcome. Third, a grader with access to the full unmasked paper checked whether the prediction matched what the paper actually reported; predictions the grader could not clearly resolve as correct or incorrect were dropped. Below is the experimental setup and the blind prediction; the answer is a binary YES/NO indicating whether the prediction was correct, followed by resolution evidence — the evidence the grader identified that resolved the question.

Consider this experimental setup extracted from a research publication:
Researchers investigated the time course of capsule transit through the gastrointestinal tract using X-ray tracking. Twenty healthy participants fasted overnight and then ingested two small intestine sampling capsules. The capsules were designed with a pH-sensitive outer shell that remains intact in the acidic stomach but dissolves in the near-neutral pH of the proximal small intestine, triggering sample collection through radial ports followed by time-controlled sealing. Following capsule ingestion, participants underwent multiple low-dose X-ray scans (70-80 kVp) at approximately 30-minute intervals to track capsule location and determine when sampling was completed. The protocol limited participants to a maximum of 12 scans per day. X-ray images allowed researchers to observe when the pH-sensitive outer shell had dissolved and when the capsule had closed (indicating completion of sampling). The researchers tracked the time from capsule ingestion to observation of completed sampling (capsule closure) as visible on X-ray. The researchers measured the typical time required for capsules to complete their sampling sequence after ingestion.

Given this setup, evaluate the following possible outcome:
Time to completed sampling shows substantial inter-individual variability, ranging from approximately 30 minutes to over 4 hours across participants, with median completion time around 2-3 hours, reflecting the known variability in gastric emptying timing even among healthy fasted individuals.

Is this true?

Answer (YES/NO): NO